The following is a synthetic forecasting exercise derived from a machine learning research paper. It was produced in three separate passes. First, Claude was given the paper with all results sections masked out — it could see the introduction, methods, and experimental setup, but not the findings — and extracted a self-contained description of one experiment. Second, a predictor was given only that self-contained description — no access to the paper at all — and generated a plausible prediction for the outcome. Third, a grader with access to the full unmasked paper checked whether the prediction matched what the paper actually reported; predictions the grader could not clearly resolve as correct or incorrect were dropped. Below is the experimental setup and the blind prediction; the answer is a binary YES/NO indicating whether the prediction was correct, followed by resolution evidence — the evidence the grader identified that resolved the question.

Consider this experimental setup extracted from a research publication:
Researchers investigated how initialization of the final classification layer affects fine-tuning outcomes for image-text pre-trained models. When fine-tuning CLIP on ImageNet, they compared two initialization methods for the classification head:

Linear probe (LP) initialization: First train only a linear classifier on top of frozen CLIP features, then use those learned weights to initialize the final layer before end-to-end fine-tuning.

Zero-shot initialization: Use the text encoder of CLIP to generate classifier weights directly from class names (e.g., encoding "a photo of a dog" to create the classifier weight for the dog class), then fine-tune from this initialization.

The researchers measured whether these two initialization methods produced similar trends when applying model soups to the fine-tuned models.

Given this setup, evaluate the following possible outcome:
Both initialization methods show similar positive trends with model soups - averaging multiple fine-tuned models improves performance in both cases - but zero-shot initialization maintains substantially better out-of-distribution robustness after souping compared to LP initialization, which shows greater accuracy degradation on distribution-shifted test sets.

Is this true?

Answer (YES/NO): NO